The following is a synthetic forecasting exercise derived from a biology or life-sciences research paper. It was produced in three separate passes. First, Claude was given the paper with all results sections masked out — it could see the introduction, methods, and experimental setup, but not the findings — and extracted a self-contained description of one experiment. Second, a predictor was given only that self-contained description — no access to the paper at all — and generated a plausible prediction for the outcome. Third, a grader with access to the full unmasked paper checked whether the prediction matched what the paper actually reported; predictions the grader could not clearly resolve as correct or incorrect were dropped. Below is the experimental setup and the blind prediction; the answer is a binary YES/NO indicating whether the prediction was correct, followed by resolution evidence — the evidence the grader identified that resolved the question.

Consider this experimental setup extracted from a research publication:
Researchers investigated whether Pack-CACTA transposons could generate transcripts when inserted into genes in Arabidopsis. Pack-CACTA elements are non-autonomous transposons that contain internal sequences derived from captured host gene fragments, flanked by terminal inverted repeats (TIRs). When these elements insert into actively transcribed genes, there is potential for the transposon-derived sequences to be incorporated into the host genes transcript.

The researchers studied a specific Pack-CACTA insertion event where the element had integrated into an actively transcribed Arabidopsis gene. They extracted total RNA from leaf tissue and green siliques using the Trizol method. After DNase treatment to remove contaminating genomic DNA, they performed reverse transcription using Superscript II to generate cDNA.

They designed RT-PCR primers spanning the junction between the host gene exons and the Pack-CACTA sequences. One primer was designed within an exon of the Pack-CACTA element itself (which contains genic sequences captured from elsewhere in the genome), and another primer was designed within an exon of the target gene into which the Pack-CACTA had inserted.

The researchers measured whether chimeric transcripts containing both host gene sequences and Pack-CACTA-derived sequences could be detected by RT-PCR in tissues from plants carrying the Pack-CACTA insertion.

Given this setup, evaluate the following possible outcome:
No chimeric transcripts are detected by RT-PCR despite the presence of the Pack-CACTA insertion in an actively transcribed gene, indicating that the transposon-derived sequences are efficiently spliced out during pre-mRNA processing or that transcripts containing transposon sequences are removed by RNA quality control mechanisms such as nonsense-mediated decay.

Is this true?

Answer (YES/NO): NO